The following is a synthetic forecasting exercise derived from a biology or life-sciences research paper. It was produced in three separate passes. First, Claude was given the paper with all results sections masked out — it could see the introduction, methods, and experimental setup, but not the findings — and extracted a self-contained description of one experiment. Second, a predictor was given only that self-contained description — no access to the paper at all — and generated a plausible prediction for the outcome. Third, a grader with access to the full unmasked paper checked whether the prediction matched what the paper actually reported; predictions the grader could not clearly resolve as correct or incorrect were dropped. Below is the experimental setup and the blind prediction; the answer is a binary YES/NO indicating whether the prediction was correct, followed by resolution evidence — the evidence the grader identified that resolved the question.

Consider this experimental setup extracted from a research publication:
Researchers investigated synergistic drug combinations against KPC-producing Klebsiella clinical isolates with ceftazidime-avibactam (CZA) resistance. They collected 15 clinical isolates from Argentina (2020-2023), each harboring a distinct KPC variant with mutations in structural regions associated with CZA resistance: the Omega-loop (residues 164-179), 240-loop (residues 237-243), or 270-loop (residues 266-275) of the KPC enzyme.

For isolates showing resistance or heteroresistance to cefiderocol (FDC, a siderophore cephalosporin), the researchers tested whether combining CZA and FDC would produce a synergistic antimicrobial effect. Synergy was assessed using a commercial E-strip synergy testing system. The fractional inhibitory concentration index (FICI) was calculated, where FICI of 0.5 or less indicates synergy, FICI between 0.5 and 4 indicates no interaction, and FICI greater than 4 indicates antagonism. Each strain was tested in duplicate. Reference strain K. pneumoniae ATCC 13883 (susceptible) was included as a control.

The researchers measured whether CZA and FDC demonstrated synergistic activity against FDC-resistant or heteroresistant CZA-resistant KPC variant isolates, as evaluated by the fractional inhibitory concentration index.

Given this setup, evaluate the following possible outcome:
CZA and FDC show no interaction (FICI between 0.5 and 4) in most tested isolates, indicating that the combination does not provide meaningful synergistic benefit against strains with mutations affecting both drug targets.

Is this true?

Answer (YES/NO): NO